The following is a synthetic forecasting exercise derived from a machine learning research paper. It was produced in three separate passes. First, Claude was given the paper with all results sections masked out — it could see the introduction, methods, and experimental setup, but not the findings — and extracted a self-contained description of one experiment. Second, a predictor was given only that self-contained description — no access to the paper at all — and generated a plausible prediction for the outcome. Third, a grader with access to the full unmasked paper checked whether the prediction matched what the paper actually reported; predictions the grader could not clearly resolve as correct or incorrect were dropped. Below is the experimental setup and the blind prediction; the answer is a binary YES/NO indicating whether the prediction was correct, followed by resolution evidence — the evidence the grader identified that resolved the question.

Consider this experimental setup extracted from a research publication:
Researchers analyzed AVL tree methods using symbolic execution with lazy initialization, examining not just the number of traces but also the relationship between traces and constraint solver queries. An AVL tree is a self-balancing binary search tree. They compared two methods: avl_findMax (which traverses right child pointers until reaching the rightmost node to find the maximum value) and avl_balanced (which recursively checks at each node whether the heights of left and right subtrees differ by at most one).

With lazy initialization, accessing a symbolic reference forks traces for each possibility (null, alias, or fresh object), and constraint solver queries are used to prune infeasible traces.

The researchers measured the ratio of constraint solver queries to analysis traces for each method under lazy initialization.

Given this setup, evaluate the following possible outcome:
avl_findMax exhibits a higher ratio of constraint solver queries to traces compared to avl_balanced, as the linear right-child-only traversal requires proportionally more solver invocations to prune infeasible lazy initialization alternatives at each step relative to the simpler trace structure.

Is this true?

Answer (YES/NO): NO